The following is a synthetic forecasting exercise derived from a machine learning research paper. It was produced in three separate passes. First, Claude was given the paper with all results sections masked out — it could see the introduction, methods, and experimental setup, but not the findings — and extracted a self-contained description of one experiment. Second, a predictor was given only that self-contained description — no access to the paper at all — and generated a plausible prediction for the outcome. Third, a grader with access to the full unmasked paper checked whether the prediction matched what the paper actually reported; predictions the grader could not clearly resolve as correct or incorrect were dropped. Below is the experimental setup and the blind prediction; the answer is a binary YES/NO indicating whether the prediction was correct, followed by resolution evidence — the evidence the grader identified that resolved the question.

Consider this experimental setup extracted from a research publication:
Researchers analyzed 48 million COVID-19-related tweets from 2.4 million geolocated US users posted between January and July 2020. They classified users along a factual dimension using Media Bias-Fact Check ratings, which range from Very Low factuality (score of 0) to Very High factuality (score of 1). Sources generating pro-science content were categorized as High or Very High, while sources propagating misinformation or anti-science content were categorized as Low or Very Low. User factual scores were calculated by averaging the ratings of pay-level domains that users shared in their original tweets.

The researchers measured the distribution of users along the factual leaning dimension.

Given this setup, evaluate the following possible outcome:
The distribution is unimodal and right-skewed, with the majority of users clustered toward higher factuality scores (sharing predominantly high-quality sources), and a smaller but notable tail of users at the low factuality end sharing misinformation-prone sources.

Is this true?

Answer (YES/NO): NO